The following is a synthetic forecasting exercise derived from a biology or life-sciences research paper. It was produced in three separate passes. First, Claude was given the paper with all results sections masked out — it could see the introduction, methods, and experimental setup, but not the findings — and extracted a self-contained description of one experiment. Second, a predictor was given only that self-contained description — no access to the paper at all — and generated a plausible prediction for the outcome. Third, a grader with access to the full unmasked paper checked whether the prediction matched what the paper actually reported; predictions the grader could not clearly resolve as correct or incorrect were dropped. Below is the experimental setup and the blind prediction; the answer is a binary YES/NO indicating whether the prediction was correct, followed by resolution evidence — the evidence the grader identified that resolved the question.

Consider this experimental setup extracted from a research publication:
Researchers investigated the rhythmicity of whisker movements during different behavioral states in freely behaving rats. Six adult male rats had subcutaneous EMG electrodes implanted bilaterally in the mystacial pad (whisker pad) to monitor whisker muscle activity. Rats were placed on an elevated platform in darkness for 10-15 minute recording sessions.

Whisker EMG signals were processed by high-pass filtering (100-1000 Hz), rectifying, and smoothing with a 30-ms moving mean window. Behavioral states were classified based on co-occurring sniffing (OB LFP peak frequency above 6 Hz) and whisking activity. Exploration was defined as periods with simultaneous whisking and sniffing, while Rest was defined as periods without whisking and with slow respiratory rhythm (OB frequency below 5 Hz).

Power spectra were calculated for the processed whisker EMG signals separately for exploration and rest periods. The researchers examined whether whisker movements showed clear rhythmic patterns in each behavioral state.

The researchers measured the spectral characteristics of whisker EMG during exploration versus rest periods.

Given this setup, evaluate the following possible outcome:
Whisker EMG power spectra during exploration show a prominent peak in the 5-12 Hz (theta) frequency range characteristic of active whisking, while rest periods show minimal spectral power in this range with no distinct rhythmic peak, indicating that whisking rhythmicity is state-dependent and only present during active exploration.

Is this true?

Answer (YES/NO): YES